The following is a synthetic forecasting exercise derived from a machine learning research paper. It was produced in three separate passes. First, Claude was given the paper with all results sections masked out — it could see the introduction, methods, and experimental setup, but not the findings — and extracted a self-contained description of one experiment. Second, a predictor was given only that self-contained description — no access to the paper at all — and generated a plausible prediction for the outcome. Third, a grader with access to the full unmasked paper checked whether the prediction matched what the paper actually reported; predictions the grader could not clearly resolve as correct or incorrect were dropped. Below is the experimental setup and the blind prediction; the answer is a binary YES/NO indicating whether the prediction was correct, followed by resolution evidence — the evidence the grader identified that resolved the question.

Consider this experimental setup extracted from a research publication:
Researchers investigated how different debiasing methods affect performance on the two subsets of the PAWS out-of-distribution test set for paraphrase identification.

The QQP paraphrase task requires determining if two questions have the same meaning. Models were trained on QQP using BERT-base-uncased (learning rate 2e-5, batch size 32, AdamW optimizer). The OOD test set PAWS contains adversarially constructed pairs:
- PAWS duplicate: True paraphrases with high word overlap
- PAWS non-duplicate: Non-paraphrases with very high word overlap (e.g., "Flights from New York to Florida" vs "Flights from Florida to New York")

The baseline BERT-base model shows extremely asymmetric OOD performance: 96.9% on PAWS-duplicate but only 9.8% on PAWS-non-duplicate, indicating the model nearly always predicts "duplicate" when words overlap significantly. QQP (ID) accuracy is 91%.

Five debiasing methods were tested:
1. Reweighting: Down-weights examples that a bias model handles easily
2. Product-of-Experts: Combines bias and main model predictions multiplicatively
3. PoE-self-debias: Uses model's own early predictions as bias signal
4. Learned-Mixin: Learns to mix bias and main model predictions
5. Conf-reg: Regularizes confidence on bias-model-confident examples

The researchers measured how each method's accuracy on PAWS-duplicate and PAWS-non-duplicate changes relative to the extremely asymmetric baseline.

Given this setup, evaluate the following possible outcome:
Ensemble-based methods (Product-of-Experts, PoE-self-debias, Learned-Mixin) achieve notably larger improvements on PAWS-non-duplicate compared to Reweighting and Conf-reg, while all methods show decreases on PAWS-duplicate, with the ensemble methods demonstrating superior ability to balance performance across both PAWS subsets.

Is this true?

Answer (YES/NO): NO